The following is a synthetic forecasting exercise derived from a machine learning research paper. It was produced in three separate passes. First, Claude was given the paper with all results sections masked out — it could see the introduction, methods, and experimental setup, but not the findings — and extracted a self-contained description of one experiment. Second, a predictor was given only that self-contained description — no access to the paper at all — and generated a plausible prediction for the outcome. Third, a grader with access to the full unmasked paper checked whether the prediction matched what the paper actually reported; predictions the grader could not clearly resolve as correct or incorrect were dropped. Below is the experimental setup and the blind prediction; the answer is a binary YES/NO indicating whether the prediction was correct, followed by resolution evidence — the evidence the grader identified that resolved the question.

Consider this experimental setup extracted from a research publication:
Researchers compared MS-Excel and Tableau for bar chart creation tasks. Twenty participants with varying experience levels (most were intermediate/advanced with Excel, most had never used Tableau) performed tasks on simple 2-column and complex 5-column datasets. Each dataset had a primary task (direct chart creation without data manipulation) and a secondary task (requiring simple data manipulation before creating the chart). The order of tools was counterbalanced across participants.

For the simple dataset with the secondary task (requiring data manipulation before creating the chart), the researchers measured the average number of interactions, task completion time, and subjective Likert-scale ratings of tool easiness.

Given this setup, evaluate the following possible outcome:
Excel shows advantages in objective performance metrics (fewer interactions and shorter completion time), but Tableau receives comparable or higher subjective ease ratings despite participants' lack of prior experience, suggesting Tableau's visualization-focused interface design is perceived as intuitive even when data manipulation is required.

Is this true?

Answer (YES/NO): NO